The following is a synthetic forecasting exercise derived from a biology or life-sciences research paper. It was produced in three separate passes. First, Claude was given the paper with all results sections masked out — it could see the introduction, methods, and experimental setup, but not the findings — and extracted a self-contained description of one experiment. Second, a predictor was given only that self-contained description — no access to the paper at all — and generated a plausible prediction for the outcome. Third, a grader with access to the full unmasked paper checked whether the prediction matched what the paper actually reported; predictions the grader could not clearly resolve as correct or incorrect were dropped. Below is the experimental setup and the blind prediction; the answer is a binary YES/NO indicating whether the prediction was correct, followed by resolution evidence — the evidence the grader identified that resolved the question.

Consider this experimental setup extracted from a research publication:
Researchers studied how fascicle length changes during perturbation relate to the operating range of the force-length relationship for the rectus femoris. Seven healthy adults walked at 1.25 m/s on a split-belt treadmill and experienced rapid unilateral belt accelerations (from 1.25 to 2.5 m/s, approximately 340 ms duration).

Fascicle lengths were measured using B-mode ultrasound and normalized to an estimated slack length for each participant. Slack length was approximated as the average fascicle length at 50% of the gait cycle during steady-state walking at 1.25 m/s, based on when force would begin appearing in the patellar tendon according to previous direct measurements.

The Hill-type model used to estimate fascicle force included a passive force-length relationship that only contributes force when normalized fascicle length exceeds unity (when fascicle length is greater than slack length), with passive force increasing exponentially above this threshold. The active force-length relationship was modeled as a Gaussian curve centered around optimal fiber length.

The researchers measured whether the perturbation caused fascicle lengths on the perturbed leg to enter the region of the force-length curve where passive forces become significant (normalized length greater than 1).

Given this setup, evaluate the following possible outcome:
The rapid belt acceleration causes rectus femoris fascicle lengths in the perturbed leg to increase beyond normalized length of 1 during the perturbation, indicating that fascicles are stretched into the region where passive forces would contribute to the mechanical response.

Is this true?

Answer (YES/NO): NO